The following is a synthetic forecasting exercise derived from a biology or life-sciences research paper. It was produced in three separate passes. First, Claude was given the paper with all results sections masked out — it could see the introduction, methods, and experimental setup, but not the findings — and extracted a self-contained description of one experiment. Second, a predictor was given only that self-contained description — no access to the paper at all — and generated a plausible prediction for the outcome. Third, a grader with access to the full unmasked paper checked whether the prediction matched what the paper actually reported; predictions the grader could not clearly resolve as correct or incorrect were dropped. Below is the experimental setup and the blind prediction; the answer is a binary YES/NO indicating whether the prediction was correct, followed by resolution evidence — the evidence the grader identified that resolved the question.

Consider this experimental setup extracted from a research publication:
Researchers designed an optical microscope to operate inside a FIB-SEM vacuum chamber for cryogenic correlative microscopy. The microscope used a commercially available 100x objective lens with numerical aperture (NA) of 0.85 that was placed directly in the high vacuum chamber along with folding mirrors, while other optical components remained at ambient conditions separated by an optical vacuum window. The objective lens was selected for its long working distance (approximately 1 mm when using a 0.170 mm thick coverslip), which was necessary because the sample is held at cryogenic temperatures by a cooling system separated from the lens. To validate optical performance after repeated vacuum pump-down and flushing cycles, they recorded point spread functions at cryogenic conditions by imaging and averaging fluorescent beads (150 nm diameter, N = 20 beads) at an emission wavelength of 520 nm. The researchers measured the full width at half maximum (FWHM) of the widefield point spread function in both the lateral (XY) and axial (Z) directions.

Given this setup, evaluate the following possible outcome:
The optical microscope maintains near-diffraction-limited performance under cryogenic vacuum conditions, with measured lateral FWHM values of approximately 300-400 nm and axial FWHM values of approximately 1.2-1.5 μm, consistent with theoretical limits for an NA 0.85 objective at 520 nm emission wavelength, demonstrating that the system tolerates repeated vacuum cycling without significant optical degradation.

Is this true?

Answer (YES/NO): NO